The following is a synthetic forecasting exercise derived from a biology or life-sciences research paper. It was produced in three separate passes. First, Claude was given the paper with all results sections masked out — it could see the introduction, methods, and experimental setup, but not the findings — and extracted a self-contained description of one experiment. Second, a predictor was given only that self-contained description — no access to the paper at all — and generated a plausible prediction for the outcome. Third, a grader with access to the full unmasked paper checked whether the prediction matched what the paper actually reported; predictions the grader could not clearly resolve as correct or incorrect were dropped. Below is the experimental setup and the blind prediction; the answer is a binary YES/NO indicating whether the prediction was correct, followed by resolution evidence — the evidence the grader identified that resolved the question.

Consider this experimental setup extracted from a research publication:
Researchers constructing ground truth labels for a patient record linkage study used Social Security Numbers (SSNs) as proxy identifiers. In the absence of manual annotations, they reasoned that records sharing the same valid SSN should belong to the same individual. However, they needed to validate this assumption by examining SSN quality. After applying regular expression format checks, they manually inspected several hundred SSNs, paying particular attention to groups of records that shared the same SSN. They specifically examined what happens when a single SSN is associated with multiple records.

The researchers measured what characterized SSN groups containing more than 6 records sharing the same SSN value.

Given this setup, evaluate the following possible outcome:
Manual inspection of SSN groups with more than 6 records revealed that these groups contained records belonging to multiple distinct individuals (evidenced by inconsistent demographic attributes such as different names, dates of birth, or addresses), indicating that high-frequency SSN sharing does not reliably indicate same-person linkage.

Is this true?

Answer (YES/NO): NO